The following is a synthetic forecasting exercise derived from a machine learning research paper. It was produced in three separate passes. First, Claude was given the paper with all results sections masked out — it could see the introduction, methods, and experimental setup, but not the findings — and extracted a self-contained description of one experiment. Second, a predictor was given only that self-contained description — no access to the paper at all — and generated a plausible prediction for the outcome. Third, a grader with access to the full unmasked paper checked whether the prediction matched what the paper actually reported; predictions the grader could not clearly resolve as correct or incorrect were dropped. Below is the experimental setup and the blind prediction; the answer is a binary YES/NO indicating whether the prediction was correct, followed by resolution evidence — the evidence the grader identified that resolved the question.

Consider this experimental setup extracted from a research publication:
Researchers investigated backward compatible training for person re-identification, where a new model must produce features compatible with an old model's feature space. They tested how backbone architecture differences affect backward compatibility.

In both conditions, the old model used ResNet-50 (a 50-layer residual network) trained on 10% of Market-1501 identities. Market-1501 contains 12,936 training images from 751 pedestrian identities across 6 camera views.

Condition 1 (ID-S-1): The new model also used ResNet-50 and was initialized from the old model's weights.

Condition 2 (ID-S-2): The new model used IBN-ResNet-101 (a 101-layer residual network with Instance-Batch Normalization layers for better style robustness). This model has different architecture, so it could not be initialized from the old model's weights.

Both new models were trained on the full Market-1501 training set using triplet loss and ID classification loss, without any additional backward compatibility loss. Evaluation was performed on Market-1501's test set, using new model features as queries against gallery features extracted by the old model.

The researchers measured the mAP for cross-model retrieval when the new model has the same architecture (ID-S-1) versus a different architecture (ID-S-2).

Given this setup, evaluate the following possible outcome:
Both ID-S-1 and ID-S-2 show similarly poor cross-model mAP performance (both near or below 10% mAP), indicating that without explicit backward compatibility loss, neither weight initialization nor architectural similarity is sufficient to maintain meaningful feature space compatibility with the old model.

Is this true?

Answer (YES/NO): NO